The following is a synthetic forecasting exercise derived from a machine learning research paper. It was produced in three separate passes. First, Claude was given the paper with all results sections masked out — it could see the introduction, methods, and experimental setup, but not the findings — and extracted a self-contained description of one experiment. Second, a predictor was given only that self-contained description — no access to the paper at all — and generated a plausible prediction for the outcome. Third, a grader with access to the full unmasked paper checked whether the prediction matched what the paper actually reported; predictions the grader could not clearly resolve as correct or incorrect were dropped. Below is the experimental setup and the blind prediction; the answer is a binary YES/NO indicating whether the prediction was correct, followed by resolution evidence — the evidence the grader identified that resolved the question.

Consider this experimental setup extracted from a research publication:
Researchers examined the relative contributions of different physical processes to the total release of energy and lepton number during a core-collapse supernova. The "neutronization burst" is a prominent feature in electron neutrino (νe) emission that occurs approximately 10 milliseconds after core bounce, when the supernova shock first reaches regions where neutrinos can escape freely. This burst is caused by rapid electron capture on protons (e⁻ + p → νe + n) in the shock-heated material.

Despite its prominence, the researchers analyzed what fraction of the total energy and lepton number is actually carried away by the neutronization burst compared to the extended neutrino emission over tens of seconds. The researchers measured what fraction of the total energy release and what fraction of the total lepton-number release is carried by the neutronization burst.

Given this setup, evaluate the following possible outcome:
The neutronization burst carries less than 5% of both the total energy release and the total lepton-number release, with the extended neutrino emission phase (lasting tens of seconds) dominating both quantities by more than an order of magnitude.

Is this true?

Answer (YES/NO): NO